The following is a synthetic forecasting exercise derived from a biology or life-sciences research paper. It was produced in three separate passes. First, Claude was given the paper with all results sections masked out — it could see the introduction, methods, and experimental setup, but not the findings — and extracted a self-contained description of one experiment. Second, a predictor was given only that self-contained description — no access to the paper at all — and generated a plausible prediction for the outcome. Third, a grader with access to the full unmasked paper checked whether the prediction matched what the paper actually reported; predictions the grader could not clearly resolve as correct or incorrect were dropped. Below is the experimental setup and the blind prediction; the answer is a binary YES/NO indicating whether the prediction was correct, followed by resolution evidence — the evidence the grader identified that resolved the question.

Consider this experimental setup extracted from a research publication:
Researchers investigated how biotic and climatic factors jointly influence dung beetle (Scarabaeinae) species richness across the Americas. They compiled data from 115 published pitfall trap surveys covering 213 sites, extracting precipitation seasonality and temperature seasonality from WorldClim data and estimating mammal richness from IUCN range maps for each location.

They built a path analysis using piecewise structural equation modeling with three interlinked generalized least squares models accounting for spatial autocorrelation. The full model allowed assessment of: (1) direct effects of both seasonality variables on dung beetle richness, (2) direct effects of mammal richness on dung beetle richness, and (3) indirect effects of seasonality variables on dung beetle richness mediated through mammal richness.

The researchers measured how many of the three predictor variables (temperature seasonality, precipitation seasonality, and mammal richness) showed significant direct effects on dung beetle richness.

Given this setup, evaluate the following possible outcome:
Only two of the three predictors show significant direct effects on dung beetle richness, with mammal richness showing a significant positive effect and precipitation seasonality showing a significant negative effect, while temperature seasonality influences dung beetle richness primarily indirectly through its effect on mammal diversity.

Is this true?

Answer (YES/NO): NO